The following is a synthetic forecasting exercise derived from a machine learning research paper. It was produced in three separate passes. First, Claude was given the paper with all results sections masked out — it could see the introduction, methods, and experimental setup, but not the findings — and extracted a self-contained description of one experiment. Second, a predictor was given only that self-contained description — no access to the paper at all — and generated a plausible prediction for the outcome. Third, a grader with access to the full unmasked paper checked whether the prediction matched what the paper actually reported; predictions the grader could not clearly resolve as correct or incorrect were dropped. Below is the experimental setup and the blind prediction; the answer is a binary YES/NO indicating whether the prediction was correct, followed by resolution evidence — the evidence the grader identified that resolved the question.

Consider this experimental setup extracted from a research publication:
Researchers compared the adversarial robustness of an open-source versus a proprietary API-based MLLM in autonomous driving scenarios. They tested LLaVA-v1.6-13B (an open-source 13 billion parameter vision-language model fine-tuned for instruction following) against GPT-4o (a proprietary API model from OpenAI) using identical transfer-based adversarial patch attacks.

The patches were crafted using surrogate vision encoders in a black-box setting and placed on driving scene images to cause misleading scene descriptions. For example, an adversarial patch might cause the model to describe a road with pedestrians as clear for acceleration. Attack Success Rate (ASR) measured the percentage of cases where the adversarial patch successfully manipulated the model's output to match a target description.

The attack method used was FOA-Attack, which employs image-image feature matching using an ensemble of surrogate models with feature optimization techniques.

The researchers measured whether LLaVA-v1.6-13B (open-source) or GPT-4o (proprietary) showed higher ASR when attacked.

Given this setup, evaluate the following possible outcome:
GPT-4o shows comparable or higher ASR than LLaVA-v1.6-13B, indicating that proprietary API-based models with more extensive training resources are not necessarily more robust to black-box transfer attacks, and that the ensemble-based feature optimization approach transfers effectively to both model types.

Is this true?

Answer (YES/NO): YES